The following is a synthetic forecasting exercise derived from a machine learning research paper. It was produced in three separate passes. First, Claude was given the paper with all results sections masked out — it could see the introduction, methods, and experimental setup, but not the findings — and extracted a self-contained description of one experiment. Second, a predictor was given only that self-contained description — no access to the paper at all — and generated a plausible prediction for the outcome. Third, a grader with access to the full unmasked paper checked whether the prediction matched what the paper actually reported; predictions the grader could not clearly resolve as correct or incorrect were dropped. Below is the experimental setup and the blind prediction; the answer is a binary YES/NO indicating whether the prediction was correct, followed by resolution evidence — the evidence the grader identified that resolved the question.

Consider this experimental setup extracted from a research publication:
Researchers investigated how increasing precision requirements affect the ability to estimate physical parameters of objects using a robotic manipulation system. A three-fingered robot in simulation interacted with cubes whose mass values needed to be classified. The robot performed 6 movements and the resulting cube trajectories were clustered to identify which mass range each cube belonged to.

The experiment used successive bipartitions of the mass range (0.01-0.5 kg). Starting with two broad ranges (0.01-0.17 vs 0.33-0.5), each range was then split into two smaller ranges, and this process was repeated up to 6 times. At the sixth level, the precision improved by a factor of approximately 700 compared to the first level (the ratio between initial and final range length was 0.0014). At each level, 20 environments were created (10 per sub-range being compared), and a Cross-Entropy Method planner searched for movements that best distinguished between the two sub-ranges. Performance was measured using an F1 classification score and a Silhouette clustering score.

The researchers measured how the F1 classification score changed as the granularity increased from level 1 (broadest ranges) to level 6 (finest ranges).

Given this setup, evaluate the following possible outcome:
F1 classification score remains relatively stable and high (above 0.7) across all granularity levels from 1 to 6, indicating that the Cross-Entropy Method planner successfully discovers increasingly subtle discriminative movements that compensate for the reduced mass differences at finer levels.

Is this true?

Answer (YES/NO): YES